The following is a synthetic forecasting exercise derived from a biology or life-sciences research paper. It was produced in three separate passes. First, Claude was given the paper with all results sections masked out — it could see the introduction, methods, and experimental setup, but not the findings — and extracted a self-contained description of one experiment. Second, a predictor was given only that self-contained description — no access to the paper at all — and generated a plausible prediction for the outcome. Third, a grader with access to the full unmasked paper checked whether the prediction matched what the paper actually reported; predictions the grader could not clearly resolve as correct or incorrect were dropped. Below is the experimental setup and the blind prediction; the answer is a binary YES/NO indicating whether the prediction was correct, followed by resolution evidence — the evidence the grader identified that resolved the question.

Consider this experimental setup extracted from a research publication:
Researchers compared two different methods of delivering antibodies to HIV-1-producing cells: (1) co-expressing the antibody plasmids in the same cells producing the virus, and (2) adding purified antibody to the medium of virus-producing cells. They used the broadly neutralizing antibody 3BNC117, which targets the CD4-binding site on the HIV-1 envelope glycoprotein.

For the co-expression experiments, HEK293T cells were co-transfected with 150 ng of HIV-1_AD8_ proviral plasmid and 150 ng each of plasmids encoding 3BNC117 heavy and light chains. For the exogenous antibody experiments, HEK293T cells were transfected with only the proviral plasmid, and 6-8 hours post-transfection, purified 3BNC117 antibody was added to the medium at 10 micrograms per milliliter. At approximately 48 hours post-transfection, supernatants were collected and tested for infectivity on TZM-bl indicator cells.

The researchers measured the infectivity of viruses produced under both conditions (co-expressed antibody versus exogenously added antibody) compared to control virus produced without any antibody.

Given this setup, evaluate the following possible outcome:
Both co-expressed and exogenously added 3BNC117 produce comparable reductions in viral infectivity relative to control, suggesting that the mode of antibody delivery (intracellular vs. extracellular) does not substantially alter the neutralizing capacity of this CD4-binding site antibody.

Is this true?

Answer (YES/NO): NO